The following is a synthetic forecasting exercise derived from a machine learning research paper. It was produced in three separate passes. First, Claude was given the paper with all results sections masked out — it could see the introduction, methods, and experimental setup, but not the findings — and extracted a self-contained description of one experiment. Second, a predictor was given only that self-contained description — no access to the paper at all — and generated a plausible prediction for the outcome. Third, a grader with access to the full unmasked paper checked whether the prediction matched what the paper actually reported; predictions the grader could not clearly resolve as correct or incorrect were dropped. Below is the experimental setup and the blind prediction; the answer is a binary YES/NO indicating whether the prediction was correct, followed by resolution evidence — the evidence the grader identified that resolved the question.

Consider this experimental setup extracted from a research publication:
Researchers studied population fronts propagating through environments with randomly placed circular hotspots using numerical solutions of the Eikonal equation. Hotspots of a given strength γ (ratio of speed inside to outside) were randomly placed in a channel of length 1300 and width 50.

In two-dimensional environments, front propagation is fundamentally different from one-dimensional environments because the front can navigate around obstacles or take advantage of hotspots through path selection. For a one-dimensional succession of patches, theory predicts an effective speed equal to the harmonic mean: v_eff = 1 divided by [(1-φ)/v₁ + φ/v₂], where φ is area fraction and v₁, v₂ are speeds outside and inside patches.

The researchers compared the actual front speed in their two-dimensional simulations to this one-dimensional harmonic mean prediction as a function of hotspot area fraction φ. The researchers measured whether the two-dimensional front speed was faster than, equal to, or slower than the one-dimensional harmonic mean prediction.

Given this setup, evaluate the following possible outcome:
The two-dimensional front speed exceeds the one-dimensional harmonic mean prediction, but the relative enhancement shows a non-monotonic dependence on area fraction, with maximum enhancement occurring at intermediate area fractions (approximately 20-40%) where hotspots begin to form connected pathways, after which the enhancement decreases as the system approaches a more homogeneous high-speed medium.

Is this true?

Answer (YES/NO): NO